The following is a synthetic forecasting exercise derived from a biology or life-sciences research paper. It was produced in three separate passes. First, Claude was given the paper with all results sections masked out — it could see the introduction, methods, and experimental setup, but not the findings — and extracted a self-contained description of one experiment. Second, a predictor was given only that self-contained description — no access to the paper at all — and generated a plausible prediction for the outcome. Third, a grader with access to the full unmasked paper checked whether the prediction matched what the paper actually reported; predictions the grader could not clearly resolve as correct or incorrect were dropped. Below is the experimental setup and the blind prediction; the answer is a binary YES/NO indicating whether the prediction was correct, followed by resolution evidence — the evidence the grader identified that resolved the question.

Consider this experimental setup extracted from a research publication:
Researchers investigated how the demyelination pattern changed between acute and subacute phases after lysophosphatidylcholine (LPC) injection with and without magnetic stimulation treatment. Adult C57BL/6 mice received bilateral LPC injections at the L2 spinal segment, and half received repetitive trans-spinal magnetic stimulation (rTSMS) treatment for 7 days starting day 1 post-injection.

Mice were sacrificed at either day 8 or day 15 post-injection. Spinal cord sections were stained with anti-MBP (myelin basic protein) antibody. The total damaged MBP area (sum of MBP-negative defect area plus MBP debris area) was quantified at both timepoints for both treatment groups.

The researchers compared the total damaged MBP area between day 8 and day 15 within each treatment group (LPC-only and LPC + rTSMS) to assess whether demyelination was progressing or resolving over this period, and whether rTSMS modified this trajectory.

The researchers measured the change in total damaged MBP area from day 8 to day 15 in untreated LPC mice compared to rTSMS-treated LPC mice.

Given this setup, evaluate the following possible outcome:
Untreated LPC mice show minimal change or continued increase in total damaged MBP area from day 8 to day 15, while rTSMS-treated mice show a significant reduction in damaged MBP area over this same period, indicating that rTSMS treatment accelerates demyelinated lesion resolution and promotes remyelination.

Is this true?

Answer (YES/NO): NO